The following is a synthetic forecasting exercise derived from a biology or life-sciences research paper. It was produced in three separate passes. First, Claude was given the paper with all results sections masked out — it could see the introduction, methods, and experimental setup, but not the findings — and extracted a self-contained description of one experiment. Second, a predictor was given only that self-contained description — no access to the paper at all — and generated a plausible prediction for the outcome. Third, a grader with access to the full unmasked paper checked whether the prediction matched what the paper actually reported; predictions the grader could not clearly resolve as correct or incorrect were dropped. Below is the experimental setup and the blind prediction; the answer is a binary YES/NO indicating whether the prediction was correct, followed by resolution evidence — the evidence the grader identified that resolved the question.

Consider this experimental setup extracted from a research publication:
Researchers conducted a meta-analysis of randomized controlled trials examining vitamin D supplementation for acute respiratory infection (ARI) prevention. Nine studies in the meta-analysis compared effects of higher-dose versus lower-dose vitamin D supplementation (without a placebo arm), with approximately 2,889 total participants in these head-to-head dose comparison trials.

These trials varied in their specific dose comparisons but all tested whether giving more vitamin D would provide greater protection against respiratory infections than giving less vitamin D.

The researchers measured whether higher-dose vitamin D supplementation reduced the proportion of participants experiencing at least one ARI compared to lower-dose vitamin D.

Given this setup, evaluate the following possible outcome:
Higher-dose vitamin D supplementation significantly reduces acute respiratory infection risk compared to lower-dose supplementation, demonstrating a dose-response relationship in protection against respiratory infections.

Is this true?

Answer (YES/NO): NO